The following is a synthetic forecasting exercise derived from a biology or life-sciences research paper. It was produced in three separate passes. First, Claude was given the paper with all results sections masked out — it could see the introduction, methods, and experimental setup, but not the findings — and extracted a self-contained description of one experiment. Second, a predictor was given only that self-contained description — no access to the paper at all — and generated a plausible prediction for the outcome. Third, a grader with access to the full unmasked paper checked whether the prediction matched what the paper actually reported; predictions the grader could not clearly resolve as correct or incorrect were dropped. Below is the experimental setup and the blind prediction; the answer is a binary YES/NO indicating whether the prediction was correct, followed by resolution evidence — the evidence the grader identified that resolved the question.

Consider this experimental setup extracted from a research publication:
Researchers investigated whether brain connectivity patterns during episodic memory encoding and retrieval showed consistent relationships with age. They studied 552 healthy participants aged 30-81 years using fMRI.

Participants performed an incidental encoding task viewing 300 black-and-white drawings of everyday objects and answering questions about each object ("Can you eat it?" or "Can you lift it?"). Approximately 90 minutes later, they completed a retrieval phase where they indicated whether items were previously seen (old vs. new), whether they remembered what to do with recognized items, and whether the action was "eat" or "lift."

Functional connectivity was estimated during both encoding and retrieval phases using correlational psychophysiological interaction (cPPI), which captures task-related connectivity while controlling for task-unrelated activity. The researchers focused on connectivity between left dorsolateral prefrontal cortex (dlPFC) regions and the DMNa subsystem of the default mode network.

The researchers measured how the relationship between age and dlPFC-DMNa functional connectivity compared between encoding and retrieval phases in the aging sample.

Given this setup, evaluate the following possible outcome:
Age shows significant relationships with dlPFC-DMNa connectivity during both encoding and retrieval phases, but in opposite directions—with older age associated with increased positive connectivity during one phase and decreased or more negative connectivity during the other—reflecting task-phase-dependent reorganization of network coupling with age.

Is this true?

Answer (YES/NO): NO